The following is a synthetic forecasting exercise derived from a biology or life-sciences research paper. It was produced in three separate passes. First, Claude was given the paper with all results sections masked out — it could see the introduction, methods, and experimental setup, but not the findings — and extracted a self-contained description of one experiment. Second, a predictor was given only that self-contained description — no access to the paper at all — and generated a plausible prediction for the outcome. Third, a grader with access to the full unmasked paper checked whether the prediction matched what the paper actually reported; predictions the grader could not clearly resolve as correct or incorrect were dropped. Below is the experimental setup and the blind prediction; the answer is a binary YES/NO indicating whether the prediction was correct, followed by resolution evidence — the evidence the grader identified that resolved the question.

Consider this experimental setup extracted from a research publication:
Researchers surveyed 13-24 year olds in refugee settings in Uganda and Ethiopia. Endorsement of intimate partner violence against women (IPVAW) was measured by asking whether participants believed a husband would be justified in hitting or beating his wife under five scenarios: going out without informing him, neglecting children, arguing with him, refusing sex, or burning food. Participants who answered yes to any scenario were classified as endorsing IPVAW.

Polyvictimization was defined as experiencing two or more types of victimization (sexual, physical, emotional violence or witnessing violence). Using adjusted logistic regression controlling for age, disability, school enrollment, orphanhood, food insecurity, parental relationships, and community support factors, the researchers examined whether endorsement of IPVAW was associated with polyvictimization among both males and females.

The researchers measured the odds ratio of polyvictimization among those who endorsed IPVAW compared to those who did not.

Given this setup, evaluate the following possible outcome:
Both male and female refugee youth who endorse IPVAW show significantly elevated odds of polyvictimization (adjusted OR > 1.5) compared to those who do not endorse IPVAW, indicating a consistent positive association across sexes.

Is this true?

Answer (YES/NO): NO